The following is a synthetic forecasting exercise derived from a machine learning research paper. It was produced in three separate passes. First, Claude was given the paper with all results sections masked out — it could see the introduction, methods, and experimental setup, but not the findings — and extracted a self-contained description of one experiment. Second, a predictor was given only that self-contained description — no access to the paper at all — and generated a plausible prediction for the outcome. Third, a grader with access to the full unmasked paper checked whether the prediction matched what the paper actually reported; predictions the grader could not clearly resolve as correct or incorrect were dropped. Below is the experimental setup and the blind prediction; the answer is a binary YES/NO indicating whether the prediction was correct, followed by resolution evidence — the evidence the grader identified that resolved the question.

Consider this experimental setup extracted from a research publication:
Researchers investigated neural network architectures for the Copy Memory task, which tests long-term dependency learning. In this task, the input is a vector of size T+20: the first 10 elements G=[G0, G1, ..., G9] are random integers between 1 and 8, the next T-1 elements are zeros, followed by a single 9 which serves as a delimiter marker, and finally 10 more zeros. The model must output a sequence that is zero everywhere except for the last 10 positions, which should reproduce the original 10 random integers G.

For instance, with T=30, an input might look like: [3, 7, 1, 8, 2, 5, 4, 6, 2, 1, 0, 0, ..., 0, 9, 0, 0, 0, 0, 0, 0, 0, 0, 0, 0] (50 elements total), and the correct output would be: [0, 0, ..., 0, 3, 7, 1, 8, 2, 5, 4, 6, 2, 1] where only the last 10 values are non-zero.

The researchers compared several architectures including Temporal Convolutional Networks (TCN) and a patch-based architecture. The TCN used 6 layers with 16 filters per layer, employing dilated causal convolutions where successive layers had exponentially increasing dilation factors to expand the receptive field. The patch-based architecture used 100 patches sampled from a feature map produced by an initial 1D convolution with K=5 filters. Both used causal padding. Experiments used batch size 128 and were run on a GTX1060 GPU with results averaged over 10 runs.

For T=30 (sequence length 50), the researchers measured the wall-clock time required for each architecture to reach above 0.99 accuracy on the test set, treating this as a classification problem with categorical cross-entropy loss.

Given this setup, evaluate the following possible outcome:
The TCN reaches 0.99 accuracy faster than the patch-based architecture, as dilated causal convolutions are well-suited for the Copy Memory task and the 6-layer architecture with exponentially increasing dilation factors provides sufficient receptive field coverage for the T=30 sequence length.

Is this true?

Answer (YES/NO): YES